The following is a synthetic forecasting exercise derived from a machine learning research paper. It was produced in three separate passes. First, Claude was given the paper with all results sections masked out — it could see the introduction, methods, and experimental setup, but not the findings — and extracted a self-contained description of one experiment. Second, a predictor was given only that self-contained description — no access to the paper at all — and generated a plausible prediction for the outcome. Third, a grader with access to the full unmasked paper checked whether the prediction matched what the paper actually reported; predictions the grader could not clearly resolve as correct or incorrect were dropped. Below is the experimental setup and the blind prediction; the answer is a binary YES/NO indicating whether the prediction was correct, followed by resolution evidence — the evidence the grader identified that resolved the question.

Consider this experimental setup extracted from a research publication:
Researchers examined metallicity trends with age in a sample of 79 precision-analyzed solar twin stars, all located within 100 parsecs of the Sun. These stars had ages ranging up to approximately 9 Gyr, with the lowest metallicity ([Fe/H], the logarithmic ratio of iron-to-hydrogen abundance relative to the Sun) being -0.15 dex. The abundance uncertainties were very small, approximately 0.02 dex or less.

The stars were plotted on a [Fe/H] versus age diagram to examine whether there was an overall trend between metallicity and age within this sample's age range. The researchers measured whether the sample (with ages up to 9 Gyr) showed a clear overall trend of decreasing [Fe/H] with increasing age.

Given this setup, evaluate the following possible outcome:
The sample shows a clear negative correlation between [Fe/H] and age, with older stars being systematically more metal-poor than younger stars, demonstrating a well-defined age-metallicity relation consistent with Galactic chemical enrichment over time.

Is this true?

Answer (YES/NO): NO